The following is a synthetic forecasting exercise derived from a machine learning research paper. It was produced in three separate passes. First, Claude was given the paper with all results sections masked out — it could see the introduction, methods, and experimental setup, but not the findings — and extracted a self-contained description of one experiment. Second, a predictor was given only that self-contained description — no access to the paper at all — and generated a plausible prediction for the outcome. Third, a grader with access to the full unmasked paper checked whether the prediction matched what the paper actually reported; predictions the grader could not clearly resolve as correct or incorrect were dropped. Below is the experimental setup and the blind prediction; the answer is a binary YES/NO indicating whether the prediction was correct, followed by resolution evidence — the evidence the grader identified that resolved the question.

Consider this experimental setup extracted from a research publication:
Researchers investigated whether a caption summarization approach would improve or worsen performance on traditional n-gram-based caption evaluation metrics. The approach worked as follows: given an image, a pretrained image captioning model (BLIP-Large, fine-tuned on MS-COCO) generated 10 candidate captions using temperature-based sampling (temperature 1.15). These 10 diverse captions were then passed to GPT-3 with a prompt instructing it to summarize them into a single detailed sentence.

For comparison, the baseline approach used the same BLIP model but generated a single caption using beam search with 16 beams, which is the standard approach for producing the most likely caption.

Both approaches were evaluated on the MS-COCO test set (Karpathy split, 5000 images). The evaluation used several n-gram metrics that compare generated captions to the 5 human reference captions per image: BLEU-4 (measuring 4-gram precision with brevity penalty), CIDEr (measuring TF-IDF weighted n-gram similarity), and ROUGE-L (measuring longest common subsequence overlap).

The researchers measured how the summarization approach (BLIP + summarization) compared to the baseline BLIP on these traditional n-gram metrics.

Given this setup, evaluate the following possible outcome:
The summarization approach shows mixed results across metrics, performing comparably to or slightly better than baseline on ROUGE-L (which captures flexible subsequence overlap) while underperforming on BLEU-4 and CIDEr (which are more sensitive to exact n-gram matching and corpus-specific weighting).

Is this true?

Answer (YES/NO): NO